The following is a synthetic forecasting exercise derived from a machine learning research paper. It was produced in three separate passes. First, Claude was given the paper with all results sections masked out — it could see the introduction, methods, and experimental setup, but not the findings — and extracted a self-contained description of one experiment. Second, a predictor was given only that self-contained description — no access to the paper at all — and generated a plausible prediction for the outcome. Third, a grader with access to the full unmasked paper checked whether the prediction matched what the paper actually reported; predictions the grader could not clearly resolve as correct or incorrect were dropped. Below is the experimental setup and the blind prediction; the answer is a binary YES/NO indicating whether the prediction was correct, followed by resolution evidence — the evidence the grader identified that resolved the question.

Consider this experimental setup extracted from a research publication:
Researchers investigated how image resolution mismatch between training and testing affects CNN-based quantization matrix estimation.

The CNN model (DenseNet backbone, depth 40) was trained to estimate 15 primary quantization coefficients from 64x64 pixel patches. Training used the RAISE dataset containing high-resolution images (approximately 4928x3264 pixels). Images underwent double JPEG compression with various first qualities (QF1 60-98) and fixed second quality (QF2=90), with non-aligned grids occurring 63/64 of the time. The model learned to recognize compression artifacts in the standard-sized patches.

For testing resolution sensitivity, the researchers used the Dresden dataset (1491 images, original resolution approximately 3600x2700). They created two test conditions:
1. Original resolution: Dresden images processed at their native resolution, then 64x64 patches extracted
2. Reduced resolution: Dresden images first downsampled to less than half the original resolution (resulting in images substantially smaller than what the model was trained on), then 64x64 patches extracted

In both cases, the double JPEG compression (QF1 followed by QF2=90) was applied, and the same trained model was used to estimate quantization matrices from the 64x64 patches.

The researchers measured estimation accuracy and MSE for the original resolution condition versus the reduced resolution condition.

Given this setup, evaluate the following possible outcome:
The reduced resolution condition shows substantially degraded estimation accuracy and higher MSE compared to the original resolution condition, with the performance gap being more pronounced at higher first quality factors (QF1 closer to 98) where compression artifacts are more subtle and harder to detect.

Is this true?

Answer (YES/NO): NO